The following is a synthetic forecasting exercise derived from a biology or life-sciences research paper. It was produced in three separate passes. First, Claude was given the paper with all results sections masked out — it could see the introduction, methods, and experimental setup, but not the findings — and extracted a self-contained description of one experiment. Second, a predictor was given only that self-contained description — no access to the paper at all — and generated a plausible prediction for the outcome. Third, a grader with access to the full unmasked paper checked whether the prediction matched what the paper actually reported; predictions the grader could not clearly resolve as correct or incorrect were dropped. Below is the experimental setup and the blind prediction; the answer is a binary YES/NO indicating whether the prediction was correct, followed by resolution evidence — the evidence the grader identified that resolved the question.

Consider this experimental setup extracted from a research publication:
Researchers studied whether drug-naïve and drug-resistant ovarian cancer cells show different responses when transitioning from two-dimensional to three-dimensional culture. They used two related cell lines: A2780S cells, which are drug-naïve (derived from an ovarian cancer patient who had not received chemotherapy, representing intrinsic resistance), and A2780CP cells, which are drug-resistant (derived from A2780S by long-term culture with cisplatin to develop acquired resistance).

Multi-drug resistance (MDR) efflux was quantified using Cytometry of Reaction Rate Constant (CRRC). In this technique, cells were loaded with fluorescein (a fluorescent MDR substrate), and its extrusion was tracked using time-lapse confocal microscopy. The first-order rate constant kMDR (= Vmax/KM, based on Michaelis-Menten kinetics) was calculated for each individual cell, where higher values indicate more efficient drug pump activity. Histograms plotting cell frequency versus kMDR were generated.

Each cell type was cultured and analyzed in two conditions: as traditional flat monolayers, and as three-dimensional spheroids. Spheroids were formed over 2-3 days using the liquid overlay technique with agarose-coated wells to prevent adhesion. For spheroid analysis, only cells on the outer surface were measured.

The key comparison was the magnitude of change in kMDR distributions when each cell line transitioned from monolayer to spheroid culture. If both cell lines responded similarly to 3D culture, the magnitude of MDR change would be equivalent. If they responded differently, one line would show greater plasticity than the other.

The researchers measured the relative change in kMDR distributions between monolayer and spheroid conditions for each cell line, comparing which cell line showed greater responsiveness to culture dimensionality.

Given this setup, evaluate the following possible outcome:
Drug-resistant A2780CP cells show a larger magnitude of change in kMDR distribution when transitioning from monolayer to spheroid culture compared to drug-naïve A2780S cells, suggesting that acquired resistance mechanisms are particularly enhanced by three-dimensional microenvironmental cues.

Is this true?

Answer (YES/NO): NO